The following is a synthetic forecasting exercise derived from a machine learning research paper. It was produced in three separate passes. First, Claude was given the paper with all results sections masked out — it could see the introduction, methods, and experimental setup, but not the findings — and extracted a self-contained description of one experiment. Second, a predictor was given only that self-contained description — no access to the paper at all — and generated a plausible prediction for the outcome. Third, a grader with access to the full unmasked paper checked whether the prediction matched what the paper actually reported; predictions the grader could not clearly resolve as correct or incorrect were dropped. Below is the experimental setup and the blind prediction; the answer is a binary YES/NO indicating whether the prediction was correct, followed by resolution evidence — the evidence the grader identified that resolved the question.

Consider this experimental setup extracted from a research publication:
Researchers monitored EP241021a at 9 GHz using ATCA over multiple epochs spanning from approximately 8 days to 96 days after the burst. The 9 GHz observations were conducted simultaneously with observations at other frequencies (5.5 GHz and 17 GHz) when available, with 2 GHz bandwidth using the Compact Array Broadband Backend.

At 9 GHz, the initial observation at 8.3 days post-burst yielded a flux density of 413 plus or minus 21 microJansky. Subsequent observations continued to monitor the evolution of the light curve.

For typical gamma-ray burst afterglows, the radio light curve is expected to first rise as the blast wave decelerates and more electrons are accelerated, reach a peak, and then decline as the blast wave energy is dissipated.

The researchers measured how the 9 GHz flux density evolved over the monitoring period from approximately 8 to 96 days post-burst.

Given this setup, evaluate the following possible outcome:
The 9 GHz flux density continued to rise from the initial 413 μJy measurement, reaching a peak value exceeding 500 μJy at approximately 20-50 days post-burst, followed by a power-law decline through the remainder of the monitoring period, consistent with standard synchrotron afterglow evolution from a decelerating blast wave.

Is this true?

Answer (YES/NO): NO